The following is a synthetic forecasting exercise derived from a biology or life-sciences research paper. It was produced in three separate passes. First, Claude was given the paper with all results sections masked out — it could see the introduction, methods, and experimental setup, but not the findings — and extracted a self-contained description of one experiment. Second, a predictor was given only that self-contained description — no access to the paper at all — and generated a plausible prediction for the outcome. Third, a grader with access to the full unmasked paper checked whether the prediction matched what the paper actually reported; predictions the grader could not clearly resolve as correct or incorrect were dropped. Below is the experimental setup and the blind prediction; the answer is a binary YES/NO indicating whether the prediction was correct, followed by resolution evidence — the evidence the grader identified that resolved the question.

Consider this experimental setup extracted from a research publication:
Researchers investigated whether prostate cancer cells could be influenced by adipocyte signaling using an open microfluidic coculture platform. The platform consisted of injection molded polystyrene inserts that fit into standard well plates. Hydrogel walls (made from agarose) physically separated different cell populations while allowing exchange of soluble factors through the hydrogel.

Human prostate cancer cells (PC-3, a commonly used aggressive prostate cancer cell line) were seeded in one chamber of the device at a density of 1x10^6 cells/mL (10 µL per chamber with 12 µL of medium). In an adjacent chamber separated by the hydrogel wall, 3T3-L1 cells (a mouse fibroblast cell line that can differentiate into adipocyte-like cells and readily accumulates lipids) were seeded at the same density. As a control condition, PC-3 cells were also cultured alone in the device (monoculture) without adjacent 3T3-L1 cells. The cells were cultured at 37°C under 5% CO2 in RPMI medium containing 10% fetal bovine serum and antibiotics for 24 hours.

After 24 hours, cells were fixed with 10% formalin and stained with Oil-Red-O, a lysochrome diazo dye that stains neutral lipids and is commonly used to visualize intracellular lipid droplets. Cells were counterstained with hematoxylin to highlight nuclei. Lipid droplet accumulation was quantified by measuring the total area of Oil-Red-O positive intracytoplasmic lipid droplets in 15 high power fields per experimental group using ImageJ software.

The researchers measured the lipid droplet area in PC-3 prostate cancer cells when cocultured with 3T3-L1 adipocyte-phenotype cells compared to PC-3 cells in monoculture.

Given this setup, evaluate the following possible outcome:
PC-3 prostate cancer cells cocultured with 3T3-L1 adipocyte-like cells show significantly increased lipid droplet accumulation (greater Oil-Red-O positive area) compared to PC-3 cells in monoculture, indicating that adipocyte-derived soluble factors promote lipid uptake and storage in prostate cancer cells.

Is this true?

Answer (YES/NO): YES